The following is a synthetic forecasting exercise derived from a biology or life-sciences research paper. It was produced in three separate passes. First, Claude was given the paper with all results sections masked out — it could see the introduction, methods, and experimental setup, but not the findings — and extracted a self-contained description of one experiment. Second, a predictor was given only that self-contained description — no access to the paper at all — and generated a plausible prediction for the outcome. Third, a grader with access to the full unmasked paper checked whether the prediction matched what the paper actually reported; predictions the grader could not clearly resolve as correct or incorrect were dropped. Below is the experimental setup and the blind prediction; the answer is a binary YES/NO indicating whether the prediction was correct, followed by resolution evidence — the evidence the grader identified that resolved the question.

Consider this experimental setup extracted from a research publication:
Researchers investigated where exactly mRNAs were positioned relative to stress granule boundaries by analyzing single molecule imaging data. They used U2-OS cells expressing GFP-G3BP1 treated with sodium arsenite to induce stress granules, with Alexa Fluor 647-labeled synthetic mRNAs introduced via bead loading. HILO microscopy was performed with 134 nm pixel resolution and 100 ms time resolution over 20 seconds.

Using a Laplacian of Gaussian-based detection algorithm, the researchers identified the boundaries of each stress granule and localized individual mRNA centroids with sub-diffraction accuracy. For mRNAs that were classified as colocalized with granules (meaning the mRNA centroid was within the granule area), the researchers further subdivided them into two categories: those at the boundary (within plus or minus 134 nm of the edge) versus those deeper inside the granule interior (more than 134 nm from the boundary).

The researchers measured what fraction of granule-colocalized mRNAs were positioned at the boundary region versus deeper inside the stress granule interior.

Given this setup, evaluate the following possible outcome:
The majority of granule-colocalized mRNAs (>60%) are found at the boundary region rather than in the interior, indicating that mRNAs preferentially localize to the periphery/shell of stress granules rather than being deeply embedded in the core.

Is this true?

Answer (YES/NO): YES